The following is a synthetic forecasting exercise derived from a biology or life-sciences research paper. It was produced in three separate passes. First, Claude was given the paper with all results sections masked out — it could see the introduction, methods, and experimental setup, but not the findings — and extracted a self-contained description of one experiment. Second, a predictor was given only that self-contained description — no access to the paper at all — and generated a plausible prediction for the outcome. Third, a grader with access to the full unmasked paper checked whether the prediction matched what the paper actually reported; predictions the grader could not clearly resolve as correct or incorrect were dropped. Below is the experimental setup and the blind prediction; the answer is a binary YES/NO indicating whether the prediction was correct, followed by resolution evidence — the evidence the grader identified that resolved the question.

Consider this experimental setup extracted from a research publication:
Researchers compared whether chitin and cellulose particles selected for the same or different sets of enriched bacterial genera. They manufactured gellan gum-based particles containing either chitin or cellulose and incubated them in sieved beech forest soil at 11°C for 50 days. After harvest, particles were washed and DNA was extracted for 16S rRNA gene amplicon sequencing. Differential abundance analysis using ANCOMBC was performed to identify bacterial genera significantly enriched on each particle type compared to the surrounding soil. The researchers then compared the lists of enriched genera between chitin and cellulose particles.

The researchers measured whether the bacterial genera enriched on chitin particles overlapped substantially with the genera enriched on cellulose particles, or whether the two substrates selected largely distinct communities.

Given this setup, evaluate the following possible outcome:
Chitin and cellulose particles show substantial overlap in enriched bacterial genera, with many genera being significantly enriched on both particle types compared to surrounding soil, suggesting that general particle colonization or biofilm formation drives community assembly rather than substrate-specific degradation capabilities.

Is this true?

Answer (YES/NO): NO